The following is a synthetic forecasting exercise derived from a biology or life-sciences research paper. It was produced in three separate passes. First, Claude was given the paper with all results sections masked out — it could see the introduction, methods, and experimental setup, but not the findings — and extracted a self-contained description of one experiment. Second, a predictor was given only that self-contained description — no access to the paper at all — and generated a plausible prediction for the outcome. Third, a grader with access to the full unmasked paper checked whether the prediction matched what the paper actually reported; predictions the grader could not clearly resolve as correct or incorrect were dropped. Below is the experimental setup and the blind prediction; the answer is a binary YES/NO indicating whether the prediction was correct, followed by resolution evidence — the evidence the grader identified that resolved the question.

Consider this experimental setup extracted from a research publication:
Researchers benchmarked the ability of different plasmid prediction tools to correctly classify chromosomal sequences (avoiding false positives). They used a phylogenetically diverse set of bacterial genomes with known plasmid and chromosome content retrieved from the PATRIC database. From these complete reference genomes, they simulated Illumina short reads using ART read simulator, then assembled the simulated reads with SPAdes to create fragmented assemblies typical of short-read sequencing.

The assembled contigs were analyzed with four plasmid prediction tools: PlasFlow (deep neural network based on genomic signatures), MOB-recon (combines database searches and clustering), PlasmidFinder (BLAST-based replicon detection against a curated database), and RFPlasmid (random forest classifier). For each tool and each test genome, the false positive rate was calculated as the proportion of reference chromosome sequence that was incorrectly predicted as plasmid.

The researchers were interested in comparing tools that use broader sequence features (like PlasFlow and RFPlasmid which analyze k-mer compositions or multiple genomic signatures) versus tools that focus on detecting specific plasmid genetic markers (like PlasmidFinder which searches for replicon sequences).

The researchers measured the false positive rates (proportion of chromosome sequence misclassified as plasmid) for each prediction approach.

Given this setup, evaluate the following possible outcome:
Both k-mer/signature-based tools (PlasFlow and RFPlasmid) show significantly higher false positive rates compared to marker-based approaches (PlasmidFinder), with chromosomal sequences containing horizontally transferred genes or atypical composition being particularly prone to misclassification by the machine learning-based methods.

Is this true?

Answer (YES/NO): NO